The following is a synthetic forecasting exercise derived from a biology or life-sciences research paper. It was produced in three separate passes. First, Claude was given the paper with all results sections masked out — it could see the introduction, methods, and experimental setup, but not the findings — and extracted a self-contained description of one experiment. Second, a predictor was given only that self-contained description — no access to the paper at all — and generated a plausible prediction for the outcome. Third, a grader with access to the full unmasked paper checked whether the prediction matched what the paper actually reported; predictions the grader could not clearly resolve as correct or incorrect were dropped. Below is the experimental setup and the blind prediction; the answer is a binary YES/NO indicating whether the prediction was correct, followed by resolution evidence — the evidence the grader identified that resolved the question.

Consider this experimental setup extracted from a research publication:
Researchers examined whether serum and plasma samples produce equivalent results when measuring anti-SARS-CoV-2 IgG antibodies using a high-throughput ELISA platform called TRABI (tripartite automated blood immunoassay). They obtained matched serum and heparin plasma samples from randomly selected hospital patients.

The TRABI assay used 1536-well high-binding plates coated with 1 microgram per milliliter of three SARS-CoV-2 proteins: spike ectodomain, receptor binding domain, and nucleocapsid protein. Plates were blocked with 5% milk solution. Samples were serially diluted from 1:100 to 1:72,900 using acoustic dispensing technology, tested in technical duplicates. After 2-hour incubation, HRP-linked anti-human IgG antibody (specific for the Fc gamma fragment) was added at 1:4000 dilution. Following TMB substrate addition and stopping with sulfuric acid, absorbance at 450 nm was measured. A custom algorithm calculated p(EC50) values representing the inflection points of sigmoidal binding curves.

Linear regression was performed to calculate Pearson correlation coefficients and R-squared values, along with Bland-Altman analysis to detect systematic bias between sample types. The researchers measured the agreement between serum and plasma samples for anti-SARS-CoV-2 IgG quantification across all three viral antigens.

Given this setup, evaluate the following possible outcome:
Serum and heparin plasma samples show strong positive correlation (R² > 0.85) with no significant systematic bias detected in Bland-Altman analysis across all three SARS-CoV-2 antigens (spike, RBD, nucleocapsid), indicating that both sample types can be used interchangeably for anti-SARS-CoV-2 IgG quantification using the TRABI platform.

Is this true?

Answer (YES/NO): YES